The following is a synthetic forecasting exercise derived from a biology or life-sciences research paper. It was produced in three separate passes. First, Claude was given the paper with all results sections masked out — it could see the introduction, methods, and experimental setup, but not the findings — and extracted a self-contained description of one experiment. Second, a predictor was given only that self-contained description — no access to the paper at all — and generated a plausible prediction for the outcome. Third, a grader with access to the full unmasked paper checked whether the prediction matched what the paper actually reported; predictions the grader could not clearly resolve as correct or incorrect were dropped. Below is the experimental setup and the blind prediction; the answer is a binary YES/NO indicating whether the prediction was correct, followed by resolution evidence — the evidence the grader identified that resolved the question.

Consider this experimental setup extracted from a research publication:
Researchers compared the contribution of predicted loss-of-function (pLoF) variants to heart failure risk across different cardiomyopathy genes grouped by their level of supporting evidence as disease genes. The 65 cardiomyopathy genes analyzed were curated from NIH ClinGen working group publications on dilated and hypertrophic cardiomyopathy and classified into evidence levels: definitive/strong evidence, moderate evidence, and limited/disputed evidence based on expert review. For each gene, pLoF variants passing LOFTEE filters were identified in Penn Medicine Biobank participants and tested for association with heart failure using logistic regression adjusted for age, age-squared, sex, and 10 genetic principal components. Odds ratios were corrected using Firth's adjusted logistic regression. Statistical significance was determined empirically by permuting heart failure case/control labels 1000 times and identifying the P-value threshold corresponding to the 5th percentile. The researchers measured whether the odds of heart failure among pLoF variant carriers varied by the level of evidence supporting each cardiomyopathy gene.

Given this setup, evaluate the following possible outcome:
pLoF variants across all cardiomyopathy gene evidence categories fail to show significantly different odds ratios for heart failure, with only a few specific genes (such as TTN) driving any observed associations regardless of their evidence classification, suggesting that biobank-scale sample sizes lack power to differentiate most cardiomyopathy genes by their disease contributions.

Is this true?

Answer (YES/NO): NO